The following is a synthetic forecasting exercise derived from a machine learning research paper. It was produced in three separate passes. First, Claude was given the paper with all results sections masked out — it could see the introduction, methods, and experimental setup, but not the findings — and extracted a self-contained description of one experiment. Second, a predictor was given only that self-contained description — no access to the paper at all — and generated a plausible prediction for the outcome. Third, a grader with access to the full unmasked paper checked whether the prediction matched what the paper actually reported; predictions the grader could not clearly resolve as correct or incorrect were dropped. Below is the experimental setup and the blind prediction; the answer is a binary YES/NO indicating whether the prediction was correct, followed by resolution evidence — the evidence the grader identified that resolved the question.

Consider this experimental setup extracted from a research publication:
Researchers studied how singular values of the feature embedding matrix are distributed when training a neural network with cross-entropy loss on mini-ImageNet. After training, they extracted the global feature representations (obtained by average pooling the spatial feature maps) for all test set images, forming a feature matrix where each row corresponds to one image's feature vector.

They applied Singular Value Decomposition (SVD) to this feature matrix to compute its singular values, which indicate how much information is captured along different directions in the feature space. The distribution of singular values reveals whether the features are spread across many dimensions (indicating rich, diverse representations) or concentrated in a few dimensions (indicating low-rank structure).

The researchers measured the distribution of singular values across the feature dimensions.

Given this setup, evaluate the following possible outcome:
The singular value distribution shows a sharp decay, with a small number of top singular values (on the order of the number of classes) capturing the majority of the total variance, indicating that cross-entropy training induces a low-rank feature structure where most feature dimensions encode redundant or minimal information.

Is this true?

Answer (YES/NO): YES